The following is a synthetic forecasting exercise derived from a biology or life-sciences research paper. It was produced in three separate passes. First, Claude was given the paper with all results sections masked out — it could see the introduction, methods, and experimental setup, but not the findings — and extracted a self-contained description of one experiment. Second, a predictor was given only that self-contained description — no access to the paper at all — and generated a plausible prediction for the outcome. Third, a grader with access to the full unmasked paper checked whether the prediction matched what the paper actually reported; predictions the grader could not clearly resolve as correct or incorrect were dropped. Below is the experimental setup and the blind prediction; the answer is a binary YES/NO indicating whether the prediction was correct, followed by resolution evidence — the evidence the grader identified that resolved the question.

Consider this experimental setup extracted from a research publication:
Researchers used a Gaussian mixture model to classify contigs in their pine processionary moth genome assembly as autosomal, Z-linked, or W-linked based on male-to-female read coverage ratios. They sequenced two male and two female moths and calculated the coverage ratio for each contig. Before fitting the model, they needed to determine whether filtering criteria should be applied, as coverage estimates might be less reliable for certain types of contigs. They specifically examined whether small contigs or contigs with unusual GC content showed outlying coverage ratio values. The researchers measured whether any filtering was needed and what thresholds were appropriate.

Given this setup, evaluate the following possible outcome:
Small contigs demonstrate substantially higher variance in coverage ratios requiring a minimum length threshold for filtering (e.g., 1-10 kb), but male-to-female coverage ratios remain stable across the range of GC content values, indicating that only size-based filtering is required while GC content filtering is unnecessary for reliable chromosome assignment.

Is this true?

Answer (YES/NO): NO